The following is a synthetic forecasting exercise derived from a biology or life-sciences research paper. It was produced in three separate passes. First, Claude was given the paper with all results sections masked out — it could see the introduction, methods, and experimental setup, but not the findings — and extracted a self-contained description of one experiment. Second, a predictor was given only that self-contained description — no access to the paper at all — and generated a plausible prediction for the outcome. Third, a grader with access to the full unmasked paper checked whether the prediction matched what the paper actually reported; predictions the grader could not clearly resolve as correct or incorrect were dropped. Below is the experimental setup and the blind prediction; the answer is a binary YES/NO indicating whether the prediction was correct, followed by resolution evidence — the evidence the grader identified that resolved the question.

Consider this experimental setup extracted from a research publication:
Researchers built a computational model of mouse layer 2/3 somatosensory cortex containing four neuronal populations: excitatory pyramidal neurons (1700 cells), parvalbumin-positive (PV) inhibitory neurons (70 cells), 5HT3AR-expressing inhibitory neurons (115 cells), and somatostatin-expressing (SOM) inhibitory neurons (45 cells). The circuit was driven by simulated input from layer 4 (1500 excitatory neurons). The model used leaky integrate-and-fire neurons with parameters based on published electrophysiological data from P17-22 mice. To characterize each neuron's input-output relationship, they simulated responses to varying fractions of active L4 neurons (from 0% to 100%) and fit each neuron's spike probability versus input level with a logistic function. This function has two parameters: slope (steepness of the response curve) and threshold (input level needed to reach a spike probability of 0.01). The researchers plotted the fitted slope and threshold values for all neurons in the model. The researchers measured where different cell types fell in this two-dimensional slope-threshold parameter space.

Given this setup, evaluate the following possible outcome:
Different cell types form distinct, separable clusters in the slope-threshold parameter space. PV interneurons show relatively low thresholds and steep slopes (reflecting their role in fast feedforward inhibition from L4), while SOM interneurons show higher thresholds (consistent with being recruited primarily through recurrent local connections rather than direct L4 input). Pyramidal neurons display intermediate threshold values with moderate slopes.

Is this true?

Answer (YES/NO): NO